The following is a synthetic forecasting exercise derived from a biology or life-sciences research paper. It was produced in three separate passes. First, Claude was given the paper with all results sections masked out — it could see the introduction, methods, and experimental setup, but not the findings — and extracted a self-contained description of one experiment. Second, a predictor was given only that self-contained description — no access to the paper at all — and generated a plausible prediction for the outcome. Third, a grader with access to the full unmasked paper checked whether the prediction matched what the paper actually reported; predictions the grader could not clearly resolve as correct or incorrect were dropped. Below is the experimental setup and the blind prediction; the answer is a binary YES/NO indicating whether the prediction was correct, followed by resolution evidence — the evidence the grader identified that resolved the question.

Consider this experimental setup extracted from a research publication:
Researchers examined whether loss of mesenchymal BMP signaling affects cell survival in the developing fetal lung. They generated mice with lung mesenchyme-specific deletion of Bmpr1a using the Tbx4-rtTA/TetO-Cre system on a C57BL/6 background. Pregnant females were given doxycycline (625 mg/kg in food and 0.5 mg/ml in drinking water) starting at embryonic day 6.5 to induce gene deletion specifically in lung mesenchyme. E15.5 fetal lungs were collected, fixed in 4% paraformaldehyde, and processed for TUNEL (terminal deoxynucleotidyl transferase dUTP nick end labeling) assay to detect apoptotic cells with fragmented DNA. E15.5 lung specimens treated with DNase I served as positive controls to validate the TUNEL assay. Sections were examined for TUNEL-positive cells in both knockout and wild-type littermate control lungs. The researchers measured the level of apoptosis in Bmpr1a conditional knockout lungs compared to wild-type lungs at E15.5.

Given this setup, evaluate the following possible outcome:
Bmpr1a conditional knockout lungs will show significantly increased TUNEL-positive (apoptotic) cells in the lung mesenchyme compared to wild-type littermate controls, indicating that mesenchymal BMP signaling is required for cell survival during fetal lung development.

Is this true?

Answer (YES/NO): NO